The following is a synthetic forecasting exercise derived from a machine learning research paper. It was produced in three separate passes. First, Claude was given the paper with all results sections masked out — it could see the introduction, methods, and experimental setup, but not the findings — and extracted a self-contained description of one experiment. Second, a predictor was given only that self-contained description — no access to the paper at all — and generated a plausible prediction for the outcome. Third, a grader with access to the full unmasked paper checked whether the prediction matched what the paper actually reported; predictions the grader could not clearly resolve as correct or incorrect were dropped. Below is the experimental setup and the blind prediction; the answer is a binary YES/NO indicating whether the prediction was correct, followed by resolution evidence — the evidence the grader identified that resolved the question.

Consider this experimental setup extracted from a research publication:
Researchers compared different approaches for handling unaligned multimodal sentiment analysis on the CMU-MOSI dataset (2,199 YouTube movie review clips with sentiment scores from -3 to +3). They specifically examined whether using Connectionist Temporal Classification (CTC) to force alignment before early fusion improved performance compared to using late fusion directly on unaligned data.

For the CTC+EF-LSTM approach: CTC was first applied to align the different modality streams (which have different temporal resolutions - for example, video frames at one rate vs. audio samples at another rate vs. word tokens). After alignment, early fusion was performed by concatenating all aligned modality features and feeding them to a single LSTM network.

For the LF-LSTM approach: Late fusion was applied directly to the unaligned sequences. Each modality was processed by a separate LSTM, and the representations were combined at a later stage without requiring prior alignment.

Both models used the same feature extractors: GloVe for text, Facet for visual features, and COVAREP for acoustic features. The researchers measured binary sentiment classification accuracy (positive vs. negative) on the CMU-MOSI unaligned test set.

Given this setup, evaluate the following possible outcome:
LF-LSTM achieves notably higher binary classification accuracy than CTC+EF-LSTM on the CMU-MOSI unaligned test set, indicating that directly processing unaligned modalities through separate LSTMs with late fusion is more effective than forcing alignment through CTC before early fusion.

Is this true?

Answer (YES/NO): YES